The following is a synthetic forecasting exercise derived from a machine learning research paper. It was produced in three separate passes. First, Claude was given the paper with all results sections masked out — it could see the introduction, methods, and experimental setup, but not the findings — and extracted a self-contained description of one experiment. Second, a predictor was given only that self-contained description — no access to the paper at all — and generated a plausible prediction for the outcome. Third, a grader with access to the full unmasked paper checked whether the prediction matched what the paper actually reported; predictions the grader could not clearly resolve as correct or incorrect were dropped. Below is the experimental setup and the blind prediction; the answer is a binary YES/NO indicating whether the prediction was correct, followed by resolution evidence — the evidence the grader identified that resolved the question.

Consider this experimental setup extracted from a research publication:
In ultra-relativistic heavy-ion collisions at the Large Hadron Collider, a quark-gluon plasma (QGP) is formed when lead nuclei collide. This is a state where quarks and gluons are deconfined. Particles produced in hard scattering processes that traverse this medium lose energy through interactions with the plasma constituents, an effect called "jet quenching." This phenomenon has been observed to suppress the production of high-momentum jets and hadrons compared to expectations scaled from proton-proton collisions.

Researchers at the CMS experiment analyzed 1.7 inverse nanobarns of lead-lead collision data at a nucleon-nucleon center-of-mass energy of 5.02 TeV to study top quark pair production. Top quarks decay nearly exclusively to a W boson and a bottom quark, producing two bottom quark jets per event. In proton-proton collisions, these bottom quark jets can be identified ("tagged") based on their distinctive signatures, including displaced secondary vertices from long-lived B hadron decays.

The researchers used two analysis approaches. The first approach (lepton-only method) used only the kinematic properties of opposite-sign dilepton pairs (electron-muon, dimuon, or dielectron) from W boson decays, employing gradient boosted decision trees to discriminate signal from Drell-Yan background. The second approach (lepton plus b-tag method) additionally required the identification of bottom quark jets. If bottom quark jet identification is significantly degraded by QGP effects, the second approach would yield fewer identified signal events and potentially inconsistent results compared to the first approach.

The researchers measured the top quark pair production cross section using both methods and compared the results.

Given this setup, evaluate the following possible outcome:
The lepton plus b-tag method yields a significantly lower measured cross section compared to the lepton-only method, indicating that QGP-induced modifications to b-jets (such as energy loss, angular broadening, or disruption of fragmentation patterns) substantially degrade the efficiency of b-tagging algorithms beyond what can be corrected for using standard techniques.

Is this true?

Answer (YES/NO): NO